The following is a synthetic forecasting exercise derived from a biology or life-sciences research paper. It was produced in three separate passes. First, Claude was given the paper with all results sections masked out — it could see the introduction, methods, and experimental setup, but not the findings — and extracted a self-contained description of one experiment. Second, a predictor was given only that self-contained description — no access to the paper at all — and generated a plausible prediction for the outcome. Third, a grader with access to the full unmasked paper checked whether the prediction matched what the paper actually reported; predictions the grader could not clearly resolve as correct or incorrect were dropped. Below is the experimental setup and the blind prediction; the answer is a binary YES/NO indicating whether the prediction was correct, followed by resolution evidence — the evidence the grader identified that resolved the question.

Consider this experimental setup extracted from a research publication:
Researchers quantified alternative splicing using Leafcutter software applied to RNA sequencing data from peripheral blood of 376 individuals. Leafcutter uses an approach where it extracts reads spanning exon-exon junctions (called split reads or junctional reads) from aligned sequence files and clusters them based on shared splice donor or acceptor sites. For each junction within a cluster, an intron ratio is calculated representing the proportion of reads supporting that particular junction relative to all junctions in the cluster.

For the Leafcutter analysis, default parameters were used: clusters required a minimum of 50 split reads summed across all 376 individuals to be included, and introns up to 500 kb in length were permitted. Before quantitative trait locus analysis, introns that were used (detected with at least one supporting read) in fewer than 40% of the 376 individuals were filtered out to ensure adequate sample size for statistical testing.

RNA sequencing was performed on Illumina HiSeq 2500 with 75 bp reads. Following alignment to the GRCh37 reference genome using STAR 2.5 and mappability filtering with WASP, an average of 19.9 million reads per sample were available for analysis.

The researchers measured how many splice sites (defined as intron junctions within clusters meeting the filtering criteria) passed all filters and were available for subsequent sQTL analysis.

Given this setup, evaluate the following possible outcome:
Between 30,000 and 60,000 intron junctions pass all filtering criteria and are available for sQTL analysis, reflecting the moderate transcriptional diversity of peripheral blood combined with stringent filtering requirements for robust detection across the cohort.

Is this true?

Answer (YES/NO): NO